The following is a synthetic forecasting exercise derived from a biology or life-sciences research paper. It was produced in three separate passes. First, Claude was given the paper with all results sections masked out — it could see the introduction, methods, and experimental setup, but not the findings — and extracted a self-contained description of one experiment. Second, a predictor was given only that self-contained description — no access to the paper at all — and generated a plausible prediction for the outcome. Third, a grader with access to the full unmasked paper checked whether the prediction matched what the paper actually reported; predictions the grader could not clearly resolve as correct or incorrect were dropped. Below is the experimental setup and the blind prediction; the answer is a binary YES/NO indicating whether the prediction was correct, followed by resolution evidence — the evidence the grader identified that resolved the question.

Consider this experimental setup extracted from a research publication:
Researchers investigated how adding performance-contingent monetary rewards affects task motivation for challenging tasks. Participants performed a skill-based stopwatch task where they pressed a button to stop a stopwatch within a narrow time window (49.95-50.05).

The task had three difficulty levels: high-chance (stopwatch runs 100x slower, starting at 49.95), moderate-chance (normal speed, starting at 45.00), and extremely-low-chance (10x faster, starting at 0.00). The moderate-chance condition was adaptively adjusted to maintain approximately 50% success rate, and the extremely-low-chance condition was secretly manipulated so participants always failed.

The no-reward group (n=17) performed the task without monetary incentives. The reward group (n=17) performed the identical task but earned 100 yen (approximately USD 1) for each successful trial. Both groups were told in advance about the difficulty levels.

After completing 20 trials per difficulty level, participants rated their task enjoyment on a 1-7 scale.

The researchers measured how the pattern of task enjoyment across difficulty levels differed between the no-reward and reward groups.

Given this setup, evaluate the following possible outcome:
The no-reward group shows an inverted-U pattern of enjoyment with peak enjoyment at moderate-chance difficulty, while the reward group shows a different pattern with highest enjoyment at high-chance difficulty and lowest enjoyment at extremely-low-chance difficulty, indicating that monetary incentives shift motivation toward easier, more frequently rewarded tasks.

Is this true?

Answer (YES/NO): NO